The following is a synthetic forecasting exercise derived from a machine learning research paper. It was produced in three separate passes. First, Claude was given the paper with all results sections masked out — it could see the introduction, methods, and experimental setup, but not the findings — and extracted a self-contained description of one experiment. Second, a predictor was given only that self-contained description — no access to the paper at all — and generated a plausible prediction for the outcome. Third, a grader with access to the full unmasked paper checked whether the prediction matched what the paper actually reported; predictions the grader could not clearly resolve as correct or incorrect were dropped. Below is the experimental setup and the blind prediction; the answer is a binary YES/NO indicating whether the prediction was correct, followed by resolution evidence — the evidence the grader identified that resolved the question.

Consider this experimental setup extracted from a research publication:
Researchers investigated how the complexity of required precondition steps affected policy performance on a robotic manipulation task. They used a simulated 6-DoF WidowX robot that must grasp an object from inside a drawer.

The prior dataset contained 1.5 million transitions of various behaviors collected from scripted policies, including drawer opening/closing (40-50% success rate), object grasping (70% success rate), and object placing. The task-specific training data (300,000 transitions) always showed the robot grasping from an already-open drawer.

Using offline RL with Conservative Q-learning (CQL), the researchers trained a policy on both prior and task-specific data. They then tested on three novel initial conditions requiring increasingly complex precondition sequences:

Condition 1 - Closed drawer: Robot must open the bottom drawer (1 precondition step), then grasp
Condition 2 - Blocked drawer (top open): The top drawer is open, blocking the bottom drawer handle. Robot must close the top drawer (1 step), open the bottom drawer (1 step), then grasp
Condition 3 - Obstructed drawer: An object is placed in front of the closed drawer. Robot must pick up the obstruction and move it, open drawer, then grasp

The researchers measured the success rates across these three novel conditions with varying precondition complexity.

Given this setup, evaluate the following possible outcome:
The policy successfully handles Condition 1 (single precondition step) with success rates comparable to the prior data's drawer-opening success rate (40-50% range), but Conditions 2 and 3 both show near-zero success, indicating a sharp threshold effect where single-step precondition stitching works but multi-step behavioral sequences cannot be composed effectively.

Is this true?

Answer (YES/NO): NO